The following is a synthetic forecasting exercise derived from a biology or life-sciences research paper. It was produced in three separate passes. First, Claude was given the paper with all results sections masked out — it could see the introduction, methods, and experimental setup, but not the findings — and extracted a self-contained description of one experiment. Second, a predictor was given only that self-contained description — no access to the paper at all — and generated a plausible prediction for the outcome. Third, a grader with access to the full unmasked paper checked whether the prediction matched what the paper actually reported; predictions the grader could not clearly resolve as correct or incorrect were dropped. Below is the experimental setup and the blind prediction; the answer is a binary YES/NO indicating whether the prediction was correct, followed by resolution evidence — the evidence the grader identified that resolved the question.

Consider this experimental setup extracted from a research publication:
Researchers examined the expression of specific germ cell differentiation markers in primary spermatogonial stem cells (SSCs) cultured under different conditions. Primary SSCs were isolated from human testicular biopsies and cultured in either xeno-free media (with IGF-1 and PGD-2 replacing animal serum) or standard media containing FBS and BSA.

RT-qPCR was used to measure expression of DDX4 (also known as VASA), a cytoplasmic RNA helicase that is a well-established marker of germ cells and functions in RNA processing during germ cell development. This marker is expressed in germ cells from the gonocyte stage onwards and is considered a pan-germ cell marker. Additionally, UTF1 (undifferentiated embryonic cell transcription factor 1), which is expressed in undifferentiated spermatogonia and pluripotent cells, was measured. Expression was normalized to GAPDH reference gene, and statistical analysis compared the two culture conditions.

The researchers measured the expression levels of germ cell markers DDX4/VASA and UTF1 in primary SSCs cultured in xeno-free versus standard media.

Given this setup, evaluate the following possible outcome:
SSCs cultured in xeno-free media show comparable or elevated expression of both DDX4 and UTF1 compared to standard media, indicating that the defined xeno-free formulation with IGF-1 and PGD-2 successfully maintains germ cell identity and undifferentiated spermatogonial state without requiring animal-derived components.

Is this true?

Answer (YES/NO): YES